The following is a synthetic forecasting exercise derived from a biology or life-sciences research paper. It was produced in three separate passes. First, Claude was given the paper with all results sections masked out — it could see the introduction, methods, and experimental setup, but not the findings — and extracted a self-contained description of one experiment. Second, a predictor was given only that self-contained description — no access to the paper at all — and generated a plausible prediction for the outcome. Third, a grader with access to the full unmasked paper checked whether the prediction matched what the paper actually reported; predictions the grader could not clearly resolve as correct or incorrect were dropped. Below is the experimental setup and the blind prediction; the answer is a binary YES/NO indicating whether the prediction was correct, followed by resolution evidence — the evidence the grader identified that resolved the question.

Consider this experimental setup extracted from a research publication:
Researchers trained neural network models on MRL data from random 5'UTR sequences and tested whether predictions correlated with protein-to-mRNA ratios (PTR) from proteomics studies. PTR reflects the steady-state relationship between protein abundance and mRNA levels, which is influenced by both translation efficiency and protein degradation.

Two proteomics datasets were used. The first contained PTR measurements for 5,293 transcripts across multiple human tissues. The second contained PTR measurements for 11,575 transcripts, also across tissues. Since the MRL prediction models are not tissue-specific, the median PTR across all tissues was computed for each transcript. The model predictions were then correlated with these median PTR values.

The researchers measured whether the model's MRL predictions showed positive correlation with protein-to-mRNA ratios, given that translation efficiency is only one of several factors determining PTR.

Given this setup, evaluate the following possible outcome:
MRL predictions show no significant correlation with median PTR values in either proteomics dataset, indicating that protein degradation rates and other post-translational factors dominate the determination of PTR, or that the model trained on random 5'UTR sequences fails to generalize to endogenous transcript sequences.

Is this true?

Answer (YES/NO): NO